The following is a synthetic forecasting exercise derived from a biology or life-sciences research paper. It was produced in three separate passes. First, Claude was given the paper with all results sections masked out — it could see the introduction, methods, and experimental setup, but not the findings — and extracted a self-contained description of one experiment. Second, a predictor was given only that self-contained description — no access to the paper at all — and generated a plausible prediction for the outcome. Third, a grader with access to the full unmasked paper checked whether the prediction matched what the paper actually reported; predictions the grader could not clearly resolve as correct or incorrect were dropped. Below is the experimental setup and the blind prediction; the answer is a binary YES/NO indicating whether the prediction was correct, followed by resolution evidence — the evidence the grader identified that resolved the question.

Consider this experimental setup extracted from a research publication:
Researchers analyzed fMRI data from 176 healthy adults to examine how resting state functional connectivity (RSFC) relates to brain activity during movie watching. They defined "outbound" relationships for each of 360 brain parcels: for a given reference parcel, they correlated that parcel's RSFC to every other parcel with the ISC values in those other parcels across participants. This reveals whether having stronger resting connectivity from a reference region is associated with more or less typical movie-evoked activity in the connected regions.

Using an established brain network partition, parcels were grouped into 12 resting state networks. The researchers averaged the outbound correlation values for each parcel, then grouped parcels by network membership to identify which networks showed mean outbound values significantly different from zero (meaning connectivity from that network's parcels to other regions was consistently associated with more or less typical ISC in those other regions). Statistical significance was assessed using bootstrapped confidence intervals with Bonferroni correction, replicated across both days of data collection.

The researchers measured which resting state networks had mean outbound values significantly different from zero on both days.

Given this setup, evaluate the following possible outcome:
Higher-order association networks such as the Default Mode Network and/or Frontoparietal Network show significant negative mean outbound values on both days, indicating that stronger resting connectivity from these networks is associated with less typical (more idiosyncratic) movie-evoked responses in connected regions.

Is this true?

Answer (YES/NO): YES